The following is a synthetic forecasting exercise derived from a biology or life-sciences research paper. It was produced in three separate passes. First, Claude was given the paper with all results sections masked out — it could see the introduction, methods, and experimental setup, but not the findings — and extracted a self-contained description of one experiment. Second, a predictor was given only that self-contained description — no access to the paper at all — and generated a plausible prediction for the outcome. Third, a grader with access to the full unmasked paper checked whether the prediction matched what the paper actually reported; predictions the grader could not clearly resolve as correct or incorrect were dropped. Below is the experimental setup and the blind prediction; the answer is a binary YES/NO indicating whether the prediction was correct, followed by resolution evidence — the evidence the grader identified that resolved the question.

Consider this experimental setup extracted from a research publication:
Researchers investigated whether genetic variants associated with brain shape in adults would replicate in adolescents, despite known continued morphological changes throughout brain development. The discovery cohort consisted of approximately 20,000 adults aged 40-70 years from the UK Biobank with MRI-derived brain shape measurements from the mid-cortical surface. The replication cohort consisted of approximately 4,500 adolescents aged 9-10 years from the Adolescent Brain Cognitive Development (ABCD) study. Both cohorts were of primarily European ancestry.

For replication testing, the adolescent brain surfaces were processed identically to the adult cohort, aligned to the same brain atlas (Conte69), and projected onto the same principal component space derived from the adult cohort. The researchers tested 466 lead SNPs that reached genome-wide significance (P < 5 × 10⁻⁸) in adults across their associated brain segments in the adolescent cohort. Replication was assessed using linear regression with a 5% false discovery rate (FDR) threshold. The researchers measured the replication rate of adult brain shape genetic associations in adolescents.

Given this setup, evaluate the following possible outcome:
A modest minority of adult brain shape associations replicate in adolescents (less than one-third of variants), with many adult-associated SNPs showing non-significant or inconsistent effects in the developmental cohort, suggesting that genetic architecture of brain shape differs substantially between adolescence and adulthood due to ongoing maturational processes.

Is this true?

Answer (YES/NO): NO